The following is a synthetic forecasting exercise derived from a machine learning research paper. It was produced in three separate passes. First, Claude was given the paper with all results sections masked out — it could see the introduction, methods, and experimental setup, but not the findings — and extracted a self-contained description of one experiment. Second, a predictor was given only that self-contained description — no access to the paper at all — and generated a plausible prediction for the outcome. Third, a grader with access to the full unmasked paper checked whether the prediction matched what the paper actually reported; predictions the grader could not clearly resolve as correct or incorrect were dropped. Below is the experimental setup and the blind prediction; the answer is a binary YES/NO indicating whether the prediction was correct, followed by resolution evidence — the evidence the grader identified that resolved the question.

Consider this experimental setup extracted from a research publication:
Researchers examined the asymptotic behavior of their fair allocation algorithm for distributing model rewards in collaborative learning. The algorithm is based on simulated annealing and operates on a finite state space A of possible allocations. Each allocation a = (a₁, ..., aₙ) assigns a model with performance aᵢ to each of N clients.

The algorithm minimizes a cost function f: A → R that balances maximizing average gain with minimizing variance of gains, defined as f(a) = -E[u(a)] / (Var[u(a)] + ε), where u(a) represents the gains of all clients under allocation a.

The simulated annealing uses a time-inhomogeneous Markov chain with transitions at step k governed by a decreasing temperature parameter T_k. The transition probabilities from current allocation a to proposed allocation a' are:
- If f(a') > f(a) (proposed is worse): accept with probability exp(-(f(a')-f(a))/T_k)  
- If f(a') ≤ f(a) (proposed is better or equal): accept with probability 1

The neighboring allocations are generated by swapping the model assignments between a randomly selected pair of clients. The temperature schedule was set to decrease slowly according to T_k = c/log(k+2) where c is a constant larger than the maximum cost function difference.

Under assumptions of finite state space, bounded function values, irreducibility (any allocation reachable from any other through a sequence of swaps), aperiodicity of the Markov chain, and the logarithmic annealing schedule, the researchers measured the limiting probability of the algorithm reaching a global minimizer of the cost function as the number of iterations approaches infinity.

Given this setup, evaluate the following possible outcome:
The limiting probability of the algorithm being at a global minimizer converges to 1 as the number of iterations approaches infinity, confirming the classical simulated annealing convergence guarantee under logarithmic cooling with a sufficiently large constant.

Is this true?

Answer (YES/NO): YES